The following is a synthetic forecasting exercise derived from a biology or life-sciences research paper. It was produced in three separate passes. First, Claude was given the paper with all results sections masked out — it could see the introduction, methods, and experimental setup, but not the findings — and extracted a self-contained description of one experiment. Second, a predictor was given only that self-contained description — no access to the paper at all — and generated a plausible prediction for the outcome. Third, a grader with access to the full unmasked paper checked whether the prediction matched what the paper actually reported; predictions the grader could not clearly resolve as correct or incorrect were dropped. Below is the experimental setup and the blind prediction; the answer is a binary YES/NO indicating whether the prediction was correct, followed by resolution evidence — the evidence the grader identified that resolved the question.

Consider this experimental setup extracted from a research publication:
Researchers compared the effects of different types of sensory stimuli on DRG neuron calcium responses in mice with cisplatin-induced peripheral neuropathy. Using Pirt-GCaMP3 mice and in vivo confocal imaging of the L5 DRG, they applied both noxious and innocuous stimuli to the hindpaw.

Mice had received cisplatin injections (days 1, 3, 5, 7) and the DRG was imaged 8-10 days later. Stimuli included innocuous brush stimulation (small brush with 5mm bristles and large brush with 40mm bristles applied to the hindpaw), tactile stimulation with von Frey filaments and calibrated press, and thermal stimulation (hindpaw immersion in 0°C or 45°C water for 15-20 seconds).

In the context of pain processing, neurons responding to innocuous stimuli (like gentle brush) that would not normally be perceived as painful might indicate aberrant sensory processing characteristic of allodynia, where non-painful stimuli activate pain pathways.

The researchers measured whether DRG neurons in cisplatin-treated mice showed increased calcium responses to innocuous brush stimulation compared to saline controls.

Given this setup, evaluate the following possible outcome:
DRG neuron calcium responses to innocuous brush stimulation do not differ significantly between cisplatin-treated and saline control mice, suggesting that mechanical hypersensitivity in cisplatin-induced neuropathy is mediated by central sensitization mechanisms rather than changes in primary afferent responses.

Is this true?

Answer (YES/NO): NO